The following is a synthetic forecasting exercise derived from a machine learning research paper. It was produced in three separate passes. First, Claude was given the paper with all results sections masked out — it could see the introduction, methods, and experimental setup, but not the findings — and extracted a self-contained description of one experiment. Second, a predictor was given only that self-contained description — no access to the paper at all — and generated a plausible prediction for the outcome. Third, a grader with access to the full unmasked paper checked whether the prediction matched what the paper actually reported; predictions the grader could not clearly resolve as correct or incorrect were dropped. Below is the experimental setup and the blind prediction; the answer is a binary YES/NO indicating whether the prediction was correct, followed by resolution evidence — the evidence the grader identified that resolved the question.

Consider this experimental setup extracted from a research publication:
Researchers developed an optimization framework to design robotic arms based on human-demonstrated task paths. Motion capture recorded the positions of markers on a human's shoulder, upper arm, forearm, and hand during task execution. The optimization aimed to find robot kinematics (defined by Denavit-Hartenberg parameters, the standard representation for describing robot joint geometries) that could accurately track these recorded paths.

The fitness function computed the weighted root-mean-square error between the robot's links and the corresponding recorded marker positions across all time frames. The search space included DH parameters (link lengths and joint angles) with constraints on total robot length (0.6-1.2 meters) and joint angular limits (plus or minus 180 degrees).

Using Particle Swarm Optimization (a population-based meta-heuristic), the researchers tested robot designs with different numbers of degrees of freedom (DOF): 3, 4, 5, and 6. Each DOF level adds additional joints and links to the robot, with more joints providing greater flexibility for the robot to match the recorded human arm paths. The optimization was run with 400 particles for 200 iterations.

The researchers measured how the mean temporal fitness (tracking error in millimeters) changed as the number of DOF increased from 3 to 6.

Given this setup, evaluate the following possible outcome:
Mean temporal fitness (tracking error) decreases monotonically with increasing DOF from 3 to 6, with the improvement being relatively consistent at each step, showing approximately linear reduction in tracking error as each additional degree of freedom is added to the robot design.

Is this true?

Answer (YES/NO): NO